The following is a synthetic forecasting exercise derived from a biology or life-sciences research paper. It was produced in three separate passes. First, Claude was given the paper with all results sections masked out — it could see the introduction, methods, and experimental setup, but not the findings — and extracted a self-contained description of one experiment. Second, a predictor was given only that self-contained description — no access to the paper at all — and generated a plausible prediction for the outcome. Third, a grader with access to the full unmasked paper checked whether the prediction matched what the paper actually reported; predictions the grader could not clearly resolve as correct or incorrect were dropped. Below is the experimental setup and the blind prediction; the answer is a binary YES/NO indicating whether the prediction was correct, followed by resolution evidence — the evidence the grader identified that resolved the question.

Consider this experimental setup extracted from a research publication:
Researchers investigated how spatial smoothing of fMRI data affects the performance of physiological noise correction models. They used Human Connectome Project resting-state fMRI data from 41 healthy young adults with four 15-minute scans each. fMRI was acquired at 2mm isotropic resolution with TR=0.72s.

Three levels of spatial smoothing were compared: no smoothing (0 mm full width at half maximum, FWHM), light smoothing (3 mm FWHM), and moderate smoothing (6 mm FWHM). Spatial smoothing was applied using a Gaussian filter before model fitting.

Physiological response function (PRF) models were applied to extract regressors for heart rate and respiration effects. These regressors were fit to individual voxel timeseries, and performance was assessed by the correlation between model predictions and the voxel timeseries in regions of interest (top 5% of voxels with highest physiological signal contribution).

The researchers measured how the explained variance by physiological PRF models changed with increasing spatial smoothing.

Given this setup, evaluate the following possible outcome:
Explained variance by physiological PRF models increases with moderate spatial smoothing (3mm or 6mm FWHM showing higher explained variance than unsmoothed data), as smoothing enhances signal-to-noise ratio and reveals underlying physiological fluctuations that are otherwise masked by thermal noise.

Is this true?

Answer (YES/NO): YES